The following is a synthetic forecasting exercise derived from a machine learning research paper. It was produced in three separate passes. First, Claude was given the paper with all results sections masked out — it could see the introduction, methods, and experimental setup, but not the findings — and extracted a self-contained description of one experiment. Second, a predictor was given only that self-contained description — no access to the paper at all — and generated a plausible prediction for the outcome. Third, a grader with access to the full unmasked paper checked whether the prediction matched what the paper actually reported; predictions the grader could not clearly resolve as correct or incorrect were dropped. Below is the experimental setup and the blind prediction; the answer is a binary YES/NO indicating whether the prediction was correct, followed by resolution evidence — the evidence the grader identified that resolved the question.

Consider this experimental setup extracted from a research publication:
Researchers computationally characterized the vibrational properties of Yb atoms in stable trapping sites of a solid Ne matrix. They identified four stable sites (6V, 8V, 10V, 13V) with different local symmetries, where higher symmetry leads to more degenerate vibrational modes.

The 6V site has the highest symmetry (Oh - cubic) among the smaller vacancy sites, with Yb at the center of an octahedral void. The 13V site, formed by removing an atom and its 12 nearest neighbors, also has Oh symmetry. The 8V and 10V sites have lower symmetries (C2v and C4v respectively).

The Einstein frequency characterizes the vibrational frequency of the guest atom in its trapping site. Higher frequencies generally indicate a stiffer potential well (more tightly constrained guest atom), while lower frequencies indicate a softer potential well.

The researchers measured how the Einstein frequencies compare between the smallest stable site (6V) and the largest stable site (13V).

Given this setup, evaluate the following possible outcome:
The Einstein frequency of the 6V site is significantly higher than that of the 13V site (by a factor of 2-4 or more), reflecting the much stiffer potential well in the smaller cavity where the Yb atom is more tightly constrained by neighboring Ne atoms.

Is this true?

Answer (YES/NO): YES